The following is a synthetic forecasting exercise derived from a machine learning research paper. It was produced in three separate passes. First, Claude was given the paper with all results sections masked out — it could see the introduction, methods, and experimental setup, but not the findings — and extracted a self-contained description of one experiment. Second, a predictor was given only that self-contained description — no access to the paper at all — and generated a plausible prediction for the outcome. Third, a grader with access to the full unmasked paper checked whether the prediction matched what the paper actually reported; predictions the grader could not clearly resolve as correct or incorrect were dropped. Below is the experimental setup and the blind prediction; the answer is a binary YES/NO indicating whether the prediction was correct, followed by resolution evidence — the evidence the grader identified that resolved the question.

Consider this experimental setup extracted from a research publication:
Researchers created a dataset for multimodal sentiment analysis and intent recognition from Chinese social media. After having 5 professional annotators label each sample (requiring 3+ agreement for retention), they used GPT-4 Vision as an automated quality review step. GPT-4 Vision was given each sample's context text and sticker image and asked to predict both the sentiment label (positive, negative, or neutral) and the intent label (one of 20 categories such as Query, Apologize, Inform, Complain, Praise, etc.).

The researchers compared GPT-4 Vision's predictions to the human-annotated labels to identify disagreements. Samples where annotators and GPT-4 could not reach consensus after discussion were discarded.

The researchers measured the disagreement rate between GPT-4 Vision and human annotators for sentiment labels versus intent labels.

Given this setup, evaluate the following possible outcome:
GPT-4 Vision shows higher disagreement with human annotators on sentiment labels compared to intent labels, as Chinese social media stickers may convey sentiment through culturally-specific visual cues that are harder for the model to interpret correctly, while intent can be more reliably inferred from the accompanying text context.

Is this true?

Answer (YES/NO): NO